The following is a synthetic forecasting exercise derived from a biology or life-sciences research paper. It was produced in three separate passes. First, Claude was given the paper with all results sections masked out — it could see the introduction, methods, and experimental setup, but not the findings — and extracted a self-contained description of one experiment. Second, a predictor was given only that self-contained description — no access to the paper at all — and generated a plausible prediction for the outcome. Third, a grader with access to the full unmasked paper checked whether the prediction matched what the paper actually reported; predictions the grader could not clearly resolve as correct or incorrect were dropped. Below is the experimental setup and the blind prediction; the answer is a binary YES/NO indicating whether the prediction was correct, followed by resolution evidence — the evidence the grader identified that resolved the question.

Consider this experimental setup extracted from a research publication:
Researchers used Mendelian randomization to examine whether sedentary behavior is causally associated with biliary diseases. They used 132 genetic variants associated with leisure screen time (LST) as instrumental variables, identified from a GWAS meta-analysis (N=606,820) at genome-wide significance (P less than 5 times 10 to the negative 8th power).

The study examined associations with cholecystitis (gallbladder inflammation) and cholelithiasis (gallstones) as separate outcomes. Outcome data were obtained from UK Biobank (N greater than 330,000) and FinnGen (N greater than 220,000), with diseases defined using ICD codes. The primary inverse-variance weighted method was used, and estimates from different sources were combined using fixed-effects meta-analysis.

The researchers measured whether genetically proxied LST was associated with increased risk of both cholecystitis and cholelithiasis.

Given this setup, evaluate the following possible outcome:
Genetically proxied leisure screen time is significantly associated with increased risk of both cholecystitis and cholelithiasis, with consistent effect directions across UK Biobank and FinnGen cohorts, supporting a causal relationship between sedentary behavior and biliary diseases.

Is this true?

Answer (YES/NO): YES